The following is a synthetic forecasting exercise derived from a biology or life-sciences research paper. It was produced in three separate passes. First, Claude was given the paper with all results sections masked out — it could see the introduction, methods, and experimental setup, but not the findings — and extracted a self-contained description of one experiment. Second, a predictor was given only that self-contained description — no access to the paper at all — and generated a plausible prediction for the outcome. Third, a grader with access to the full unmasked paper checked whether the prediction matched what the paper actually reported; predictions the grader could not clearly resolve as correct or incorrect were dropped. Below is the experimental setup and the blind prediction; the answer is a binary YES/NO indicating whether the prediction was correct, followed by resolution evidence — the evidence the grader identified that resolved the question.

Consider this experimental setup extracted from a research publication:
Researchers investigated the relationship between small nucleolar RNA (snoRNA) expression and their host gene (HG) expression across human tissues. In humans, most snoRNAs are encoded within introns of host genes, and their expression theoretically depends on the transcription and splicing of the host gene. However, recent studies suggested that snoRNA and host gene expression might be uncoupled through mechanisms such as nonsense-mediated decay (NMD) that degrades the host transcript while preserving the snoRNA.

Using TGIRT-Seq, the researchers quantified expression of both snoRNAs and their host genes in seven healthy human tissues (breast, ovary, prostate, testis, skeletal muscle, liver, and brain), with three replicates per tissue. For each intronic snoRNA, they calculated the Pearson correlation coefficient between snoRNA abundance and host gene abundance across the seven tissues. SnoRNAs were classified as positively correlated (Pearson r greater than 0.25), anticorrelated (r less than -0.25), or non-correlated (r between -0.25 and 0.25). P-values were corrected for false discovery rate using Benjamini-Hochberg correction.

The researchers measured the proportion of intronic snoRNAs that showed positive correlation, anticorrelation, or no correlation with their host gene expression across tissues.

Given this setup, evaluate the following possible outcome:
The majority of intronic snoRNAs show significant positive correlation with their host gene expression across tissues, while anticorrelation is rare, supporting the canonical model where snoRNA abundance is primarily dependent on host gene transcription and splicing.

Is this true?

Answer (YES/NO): NO